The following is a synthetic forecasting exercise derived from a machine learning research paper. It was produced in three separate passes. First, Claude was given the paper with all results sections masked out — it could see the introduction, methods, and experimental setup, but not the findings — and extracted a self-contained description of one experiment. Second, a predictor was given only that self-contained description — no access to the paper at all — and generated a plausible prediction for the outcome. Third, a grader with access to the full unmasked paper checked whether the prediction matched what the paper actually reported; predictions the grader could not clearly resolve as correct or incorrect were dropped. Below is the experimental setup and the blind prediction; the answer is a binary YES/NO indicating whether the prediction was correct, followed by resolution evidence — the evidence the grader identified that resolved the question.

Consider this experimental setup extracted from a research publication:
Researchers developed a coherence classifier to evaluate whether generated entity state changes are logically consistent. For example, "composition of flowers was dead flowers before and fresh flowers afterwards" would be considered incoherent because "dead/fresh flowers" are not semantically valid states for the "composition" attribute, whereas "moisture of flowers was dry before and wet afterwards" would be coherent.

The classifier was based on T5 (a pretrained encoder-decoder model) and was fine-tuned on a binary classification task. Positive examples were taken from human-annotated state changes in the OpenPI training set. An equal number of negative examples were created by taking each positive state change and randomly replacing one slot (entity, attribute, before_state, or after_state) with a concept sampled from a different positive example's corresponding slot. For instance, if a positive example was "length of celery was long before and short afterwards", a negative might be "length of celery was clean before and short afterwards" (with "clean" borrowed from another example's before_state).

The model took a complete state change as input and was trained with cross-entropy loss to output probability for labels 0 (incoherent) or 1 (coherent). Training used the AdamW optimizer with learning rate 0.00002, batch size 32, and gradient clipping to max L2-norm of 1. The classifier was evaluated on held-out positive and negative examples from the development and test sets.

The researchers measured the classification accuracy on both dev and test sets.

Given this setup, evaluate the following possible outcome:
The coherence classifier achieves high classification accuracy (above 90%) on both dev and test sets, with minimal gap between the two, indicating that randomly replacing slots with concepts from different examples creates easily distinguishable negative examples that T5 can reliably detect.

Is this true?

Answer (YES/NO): YES